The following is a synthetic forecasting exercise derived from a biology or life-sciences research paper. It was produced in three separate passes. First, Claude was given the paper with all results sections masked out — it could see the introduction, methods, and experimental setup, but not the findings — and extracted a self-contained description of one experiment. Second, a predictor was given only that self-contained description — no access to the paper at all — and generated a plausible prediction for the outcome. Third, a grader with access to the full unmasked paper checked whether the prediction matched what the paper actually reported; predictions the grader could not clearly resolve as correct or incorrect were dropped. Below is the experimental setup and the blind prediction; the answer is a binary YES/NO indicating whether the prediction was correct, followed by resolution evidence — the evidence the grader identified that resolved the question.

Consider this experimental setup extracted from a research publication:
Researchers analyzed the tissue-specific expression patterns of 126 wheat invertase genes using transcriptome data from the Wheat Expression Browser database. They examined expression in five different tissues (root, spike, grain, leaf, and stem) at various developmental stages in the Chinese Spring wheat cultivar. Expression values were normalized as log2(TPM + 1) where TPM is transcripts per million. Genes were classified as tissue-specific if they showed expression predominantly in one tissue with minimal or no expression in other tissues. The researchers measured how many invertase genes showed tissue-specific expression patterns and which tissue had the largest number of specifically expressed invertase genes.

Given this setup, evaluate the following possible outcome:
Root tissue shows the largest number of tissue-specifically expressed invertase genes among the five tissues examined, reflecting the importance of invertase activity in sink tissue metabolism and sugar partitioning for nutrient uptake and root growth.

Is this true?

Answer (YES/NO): NO